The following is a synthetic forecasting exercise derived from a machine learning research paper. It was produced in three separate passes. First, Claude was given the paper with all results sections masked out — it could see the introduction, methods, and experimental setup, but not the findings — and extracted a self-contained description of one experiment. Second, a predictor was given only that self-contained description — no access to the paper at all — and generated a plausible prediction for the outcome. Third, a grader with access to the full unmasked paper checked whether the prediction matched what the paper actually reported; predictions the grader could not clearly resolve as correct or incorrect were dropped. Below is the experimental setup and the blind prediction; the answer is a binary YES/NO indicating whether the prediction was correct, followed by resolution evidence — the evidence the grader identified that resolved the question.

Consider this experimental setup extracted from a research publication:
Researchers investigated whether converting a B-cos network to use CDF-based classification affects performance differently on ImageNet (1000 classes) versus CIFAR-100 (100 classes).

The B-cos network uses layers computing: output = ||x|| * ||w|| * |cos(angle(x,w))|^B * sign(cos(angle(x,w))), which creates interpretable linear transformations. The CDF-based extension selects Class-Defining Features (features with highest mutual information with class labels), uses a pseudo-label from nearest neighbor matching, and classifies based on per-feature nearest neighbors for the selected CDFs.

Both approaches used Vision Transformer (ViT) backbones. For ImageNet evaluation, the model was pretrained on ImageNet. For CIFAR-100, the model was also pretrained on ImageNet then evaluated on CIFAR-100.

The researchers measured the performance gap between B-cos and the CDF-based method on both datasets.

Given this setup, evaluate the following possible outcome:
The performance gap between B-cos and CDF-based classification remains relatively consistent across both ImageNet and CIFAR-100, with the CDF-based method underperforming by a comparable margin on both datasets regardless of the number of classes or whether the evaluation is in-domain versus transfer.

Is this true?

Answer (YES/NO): NO